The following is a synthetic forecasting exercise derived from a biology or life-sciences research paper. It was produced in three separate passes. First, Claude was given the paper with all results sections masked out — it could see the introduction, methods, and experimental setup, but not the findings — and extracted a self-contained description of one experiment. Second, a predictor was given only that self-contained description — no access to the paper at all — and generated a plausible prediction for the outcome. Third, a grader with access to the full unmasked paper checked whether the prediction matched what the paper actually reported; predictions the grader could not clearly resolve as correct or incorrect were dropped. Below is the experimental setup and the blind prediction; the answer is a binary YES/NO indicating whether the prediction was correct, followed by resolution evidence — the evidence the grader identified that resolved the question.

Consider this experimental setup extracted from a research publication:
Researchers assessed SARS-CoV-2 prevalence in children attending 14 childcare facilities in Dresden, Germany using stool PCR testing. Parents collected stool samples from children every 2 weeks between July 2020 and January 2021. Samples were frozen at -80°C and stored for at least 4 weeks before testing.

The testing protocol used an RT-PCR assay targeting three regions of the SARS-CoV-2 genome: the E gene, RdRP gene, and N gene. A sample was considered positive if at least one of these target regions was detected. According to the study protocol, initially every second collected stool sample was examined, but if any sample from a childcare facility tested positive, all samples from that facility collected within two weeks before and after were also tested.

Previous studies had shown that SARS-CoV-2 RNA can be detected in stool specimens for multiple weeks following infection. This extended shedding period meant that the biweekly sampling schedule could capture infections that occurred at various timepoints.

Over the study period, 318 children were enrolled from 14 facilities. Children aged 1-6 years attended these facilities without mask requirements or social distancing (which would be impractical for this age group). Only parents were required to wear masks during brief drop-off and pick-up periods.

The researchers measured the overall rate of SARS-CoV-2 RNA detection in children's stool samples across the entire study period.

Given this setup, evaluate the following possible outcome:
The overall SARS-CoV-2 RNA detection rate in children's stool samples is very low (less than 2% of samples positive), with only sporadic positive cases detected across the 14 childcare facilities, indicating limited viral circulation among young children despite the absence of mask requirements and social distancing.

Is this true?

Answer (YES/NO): YES